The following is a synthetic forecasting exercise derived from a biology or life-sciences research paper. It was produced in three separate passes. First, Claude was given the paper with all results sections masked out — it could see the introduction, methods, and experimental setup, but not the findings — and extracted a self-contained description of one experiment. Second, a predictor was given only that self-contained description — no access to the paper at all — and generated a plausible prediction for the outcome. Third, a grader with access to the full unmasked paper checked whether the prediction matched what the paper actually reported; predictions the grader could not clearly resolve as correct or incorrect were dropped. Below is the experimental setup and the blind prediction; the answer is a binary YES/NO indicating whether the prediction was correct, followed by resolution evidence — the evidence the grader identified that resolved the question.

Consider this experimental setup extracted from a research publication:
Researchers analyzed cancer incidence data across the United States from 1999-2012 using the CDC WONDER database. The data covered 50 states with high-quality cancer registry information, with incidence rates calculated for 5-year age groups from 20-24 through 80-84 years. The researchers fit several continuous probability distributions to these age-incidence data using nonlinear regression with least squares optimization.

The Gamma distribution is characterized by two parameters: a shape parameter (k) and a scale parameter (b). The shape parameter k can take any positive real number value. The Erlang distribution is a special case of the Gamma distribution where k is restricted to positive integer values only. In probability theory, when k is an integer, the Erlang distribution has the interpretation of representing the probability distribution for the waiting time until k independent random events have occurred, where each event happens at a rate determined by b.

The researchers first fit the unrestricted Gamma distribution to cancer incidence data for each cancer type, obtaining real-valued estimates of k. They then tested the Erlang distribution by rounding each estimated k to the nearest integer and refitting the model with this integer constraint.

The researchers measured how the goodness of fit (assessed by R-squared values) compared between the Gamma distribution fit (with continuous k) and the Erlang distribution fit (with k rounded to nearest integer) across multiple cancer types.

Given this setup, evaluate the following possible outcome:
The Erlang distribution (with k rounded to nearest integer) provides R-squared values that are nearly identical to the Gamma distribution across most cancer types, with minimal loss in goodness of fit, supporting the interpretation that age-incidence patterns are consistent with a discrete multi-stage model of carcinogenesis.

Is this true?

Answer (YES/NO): YES